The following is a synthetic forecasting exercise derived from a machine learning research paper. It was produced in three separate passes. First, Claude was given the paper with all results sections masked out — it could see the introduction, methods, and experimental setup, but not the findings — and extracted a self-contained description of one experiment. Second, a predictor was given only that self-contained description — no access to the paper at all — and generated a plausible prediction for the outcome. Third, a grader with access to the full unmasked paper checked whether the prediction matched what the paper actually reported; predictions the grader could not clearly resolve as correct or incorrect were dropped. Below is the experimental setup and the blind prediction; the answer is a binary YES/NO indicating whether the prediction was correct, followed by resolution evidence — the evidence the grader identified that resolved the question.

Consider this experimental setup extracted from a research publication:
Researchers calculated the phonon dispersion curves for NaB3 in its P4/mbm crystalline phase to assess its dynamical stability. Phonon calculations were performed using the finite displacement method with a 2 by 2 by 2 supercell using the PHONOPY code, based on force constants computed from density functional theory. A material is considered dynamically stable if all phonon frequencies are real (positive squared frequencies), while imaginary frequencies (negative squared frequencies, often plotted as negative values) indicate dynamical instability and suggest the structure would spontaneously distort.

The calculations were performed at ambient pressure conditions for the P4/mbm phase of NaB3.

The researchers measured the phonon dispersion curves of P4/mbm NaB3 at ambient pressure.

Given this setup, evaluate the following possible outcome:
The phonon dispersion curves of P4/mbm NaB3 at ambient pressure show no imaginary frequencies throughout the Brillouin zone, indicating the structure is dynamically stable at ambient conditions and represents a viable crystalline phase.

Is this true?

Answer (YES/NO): YES